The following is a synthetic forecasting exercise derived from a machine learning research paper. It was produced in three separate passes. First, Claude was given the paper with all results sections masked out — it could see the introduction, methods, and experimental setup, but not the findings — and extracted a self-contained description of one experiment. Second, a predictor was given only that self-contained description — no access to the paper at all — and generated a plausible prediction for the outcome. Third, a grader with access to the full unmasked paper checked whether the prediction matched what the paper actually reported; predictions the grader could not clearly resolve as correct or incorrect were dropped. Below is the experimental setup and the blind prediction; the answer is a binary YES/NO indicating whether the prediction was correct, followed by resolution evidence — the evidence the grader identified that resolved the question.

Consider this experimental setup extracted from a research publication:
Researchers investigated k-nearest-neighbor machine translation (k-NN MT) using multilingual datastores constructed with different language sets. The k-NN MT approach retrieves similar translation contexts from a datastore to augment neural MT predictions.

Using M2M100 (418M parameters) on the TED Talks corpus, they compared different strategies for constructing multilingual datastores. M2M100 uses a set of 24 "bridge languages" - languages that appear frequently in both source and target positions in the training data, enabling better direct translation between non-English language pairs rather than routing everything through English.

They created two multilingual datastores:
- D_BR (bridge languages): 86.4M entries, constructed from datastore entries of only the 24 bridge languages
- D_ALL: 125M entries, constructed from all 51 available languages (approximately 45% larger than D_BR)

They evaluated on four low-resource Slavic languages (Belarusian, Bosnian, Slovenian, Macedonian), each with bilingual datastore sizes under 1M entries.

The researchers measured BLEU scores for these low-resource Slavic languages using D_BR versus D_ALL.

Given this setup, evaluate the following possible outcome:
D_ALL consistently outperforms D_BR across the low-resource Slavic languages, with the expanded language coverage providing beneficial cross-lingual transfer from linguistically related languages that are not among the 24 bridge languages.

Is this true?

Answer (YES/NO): YES